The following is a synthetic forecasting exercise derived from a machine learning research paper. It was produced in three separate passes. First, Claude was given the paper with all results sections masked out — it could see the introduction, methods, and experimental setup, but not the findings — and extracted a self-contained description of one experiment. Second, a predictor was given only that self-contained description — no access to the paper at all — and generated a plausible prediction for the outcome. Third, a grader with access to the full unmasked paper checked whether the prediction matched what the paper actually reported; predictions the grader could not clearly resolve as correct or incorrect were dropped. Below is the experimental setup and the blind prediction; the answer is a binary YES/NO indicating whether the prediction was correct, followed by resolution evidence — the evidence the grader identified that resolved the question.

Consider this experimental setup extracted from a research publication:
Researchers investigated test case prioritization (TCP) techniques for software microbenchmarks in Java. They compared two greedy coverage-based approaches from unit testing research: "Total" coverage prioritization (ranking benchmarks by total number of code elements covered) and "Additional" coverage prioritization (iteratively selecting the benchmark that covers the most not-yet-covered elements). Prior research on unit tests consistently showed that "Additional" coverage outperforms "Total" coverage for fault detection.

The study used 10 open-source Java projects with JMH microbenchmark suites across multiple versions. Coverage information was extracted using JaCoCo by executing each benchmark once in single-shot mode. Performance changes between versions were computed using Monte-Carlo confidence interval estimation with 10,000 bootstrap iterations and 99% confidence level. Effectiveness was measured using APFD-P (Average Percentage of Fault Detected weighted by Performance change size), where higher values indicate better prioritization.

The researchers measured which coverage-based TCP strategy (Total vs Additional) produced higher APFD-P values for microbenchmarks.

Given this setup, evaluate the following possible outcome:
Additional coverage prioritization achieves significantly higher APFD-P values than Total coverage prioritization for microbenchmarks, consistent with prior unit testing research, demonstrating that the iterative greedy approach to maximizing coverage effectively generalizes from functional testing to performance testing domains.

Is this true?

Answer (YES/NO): NO